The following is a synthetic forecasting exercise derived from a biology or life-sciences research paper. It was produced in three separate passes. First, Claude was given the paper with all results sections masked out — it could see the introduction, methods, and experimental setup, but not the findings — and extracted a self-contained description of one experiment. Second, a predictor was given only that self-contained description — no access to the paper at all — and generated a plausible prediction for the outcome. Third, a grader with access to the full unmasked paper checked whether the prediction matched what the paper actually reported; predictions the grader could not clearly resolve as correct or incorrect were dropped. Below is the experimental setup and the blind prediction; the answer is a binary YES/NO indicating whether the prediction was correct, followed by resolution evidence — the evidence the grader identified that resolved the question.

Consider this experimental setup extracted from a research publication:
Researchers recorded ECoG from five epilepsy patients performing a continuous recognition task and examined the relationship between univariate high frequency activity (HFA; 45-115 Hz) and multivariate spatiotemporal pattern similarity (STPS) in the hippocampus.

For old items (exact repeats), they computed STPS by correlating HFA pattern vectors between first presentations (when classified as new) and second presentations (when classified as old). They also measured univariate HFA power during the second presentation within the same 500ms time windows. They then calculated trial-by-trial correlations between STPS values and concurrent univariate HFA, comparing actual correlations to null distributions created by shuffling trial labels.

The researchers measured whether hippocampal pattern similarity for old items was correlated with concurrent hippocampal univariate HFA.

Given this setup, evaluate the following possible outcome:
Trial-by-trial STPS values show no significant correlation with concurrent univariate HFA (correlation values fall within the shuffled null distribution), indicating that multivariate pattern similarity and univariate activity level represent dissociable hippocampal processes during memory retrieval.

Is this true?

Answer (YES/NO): NO